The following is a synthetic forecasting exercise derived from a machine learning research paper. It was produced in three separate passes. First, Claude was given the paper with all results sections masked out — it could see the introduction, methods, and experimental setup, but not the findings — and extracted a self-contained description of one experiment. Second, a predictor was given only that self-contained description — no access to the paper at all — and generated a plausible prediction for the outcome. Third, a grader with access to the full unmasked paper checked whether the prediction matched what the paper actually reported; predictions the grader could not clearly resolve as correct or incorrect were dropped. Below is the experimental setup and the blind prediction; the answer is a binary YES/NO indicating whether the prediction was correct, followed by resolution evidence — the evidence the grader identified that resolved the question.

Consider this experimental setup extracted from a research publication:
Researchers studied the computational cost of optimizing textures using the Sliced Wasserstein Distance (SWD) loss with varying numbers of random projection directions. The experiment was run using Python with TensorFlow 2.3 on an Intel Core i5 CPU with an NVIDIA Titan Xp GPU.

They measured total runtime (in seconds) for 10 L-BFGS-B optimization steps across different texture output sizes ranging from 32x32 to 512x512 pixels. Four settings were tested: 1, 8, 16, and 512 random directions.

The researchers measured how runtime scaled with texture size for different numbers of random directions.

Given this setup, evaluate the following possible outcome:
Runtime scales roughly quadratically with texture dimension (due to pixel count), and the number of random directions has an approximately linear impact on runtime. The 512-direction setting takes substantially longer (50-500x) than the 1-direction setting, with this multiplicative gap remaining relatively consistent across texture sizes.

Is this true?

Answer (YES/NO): NO